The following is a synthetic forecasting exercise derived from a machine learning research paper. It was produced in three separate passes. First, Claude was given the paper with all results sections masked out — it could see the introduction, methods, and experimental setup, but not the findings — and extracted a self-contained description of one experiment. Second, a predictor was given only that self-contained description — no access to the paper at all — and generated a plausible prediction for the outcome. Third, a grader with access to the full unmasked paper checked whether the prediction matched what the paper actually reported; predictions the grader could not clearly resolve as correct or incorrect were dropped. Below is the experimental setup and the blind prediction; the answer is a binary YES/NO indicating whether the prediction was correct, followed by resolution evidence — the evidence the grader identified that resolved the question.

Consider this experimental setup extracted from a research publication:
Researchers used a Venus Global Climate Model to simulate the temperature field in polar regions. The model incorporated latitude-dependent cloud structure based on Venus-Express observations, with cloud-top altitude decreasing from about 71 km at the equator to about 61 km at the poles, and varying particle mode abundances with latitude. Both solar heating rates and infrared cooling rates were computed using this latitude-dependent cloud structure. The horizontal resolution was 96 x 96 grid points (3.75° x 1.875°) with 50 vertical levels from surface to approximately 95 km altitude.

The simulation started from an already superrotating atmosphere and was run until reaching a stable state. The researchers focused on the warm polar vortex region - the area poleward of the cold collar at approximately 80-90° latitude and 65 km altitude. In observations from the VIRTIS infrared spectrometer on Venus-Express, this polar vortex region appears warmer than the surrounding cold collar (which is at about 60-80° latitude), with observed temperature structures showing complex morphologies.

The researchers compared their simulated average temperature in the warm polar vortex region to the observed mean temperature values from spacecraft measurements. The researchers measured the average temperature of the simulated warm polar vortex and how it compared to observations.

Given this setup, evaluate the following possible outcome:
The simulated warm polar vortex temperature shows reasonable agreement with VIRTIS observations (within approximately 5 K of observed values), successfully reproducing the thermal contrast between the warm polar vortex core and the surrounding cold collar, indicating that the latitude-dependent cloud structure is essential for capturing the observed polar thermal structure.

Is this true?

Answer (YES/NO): NO